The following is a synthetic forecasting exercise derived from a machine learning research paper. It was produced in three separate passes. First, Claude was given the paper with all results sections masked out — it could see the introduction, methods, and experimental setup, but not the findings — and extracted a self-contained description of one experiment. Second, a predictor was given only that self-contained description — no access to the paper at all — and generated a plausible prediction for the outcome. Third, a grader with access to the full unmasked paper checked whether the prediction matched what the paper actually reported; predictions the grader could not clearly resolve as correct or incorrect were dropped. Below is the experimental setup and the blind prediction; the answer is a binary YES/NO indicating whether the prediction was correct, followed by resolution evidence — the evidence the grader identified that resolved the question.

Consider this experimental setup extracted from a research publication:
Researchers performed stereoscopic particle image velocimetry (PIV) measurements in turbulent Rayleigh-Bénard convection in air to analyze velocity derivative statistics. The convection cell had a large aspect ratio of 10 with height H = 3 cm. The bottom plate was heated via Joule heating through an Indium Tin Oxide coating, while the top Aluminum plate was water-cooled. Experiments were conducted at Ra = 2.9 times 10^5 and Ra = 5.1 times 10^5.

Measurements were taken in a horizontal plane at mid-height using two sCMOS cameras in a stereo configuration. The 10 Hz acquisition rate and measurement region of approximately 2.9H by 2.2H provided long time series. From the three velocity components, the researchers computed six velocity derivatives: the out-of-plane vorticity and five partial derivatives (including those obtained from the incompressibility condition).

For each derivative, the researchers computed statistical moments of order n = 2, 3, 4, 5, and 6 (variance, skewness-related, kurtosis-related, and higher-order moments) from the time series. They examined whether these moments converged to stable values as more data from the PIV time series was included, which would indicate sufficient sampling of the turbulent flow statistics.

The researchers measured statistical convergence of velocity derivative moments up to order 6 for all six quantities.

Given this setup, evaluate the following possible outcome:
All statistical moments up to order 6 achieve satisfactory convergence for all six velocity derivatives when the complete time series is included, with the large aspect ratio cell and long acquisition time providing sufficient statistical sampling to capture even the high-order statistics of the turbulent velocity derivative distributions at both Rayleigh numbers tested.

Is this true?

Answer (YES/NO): YES